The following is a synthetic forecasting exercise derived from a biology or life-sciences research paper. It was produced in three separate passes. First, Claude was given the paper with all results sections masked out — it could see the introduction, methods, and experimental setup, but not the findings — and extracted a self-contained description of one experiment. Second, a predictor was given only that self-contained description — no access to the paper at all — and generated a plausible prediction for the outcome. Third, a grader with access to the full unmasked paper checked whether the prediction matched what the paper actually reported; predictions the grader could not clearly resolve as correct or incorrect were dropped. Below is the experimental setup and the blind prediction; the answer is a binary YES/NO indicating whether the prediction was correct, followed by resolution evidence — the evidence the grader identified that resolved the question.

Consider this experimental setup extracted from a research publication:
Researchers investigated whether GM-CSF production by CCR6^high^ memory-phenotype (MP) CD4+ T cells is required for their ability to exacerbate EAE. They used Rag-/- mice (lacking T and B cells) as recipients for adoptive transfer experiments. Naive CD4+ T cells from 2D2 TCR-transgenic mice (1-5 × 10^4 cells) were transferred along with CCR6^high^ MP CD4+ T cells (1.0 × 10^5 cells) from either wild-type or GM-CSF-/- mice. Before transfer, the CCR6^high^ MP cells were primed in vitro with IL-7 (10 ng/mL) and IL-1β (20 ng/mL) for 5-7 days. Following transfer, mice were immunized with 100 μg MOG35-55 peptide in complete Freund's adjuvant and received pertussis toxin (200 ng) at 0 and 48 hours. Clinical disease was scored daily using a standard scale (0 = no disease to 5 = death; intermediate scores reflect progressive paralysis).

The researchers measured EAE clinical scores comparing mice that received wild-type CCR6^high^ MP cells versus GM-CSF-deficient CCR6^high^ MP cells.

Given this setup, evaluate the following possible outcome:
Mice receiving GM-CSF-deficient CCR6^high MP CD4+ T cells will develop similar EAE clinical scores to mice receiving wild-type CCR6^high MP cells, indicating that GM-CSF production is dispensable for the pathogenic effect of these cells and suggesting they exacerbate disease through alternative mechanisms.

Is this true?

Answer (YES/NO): NO